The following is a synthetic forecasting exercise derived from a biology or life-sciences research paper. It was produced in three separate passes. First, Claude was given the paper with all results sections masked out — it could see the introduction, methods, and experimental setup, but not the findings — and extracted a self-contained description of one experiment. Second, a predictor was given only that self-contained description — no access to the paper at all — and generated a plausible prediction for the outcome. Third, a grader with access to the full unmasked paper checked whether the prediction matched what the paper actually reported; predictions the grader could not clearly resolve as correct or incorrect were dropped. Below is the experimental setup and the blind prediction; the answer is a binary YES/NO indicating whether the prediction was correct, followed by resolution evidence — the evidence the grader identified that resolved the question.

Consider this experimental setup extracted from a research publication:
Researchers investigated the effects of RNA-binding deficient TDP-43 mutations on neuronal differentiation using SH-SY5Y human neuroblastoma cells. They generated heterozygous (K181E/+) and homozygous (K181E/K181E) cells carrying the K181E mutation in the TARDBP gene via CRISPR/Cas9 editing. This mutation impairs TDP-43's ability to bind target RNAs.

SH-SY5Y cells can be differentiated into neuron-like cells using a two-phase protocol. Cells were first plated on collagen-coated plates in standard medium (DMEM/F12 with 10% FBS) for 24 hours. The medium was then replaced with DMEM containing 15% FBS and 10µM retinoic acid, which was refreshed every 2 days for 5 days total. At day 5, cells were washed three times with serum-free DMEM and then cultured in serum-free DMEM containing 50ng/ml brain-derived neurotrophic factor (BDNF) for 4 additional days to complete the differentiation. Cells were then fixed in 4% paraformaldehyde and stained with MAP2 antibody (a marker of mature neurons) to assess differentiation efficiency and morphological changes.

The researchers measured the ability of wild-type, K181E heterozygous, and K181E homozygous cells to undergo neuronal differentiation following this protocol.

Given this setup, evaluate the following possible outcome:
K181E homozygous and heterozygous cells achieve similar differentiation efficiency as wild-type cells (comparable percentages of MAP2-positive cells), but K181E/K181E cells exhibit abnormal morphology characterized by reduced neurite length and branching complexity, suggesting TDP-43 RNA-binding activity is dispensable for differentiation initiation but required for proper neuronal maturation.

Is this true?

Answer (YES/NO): NO